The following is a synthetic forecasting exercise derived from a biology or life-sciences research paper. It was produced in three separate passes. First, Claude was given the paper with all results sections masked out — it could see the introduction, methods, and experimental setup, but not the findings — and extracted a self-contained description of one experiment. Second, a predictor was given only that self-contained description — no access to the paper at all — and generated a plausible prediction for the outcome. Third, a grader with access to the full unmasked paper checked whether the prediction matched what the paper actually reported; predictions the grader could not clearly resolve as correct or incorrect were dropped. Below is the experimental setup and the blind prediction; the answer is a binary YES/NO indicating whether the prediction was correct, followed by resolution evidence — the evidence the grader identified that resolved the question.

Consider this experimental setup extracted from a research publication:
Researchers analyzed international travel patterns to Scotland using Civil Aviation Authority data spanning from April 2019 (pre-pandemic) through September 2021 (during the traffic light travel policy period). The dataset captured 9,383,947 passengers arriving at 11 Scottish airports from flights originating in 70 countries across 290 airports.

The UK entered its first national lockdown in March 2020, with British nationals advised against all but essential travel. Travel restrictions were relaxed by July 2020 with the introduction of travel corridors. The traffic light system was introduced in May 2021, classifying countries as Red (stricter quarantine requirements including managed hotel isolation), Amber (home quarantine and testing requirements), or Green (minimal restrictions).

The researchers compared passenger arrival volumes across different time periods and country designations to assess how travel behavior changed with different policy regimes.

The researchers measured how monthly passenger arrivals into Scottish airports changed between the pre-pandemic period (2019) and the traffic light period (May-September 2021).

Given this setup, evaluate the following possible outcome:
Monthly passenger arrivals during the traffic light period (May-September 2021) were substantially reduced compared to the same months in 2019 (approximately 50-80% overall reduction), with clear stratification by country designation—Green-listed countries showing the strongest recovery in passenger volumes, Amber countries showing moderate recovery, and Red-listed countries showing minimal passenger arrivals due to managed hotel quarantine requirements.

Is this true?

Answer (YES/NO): NO